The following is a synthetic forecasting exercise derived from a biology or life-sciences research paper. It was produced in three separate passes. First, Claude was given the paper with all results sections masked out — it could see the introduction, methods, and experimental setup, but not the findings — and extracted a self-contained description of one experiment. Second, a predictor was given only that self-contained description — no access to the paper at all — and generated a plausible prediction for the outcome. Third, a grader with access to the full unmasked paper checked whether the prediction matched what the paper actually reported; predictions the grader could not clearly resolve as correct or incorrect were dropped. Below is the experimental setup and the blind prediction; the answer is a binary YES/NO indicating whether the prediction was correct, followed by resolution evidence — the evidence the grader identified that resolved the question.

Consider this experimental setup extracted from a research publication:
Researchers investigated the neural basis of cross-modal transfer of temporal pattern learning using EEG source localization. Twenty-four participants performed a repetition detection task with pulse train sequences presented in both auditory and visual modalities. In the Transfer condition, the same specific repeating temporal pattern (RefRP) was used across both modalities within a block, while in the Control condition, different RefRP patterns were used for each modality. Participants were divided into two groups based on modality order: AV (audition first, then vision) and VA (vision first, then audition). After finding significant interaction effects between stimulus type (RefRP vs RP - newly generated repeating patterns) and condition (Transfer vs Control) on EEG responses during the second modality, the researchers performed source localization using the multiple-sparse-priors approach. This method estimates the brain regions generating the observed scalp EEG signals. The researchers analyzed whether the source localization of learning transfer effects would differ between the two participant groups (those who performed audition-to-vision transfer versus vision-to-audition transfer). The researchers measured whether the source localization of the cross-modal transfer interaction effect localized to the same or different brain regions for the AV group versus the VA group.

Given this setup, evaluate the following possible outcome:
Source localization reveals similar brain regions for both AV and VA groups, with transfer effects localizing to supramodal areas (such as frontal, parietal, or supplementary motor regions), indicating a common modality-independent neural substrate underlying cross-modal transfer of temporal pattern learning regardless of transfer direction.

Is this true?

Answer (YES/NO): YES